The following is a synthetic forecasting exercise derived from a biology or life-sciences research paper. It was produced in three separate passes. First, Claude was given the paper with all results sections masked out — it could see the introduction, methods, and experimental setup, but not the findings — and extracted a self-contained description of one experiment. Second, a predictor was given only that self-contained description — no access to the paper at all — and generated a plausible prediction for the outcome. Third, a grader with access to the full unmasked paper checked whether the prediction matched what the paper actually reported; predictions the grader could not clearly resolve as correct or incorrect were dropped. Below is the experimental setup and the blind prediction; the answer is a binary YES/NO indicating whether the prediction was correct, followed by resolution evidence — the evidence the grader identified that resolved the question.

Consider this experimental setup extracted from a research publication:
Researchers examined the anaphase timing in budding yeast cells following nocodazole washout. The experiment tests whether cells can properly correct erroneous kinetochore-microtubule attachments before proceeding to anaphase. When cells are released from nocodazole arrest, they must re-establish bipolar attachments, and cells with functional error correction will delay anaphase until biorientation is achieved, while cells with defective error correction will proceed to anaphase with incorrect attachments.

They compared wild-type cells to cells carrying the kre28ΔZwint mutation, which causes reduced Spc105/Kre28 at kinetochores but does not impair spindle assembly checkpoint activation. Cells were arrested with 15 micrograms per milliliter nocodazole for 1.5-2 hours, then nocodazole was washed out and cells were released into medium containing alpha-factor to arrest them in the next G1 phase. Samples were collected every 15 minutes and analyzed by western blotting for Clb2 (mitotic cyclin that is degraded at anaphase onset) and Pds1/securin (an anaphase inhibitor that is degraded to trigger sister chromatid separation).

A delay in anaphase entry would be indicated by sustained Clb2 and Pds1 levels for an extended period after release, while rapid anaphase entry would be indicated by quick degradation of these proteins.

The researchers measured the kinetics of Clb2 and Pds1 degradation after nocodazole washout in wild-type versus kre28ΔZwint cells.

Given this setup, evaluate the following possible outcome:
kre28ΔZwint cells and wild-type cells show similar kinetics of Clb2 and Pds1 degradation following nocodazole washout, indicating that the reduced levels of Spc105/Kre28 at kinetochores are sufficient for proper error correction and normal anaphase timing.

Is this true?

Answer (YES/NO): NO